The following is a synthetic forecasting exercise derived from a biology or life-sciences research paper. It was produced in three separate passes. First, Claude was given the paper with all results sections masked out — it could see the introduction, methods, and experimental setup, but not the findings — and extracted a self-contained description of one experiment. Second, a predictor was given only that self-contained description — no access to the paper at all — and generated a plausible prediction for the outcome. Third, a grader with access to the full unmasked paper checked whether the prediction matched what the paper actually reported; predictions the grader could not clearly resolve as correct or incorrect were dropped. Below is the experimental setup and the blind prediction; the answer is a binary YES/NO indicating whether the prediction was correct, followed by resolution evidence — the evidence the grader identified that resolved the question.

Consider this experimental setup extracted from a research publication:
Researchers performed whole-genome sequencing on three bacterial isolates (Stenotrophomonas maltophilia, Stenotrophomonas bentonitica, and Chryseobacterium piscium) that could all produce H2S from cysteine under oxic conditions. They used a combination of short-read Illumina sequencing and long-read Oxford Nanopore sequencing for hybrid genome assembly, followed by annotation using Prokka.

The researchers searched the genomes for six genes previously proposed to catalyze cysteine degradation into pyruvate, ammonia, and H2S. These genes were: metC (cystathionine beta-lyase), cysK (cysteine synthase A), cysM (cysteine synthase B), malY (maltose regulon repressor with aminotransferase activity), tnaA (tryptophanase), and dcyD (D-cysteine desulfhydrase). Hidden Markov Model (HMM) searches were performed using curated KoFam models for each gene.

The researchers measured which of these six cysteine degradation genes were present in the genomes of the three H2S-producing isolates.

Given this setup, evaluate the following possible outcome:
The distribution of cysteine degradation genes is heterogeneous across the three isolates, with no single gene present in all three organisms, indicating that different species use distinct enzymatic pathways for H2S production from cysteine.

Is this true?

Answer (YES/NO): YES